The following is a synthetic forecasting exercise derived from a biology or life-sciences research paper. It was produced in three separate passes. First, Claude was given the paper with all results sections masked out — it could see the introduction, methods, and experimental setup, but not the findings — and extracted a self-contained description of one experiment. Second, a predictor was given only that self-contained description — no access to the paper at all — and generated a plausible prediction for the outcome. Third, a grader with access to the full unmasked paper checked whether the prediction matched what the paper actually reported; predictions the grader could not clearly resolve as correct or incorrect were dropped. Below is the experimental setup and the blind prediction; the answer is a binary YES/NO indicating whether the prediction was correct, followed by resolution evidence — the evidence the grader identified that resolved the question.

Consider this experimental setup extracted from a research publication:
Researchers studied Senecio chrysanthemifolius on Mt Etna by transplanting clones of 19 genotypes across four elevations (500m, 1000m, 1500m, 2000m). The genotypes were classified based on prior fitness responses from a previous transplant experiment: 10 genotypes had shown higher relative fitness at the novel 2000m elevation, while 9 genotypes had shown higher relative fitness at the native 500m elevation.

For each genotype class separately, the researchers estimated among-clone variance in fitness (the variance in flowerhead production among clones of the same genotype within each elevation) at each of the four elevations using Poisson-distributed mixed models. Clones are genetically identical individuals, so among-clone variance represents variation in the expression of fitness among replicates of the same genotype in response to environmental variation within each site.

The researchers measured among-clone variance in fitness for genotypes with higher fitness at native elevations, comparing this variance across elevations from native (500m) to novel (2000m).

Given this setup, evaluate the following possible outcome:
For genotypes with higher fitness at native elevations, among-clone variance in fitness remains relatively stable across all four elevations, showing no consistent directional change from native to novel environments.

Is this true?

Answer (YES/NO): NO